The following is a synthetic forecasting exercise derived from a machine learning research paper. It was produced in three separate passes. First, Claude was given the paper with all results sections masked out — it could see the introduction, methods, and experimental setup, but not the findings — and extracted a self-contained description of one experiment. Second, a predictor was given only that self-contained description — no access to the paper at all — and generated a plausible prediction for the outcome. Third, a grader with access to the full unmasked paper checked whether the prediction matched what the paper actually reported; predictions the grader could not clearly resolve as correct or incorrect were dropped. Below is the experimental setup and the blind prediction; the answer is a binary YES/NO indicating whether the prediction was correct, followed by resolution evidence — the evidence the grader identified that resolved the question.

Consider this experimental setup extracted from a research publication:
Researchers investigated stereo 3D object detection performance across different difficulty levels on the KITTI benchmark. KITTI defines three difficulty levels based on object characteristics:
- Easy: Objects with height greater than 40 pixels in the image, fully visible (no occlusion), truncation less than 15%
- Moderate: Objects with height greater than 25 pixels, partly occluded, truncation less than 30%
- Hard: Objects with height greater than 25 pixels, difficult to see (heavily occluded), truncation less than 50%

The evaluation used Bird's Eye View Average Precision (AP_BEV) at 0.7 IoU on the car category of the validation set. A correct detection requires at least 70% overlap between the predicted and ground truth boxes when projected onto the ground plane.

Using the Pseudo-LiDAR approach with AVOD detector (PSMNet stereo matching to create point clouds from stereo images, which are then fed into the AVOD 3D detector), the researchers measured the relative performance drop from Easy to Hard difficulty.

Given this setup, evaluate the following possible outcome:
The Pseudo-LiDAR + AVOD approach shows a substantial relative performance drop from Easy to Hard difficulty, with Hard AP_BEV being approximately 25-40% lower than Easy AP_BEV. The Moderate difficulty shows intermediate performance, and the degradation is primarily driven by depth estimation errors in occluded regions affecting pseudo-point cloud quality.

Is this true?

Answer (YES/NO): NO